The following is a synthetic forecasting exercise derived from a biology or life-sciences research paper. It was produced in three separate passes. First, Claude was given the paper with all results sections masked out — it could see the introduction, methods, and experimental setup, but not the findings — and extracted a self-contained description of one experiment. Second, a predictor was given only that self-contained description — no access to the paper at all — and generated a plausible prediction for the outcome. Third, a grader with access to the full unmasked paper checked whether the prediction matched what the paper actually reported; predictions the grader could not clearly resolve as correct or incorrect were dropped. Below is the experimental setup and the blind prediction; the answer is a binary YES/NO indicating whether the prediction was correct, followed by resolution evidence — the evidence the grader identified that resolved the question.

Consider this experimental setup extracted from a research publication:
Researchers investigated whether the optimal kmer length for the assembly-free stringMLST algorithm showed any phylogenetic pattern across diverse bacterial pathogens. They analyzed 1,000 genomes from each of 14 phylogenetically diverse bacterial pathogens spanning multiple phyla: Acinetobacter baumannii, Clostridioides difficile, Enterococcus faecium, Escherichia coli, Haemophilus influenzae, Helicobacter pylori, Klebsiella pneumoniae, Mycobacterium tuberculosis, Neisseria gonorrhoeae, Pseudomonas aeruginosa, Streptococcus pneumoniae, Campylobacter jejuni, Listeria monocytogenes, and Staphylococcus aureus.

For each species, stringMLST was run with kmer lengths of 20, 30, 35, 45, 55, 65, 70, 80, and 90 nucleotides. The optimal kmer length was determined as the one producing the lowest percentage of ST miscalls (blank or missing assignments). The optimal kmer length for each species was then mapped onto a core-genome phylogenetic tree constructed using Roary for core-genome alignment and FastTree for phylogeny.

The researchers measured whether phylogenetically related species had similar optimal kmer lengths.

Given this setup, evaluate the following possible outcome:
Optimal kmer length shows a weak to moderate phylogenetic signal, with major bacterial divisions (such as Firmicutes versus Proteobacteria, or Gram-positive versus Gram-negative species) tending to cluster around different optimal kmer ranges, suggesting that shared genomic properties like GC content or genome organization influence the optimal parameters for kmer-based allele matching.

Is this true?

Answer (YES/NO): NO